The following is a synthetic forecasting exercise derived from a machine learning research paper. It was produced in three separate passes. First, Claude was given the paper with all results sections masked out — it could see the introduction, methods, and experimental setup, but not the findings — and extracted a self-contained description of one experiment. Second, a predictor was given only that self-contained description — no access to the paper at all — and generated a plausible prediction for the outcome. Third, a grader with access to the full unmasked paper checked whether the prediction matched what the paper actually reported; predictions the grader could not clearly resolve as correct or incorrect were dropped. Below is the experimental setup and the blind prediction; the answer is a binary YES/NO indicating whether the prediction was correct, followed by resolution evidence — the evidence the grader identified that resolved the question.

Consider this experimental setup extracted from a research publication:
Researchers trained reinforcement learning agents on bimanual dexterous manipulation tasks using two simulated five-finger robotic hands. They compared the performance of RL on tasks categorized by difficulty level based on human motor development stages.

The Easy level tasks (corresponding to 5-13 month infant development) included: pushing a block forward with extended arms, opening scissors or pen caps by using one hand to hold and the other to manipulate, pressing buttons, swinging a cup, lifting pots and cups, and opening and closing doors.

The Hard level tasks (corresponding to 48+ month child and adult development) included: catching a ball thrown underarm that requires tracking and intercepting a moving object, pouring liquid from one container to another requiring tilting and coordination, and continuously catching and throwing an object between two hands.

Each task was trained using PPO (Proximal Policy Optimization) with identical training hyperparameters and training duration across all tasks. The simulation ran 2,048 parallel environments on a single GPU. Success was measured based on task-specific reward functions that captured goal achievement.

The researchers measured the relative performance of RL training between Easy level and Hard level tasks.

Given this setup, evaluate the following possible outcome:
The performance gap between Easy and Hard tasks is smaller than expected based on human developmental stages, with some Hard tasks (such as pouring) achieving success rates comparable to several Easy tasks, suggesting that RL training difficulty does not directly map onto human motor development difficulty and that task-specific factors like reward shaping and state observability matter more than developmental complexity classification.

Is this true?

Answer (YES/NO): NO